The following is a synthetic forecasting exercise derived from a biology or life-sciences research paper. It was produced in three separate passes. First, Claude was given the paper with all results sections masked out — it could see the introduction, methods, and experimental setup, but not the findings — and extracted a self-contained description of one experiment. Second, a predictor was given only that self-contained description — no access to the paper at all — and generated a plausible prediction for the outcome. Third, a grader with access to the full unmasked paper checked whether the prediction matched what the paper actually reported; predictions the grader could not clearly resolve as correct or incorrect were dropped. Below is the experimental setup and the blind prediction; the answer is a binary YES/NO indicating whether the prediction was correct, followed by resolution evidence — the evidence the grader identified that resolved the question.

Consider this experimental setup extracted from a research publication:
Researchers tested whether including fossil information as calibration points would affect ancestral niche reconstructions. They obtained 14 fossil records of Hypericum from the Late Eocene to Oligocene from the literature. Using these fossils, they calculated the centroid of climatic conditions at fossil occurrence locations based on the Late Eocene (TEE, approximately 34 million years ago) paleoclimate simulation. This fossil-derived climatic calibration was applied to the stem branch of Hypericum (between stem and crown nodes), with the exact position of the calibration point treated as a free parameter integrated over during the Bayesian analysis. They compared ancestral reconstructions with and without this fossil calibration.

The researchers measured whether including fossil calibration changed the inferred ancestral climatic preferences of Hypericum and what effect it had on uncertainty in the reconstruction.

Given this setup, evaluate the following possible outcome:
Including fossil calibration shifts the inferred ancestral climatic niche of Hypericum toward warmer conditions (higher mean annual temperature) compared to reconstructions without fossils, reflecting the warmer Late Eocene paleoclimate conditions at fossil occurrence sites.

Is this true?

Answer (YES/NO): NO